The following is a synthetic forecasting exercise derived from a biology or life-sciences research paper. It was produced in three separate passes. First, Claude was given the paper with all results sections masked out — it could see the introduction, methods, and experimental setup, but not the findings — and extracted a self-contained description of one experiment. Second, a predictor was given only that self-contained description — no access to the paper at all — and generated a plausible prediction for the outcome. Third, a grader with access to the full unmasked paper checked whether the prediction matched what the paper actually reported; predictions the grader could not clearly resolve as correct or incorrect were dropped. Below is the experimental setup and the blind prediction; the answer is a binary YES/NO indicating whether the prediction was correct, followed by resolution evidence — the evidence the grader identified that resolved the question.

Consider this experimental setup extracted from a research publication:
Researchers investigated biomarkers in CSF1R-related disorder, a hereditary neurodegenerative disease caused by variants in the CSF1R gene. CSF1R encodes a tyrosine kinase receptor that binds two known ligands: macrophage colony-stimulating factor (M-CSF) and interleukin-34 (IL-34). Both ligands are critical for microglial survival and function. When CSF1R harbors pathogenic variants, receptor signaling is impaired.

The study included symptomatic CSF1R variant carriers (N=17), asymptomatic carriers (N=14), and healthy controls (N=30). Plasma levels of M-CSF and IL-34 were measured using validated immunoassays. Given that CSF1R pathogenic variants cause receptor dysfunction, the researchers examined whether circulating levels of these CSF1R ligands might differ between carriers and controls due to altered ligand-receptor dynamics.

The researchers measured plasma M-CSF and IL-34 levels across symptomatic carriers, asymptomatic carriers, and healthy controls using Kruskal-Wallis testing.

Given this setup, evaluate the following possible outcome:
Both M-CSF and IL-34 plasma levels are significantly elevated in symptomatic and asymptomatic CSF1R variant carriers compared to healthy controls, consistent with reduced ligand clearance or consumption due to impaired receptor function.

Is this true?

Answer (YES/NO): YES